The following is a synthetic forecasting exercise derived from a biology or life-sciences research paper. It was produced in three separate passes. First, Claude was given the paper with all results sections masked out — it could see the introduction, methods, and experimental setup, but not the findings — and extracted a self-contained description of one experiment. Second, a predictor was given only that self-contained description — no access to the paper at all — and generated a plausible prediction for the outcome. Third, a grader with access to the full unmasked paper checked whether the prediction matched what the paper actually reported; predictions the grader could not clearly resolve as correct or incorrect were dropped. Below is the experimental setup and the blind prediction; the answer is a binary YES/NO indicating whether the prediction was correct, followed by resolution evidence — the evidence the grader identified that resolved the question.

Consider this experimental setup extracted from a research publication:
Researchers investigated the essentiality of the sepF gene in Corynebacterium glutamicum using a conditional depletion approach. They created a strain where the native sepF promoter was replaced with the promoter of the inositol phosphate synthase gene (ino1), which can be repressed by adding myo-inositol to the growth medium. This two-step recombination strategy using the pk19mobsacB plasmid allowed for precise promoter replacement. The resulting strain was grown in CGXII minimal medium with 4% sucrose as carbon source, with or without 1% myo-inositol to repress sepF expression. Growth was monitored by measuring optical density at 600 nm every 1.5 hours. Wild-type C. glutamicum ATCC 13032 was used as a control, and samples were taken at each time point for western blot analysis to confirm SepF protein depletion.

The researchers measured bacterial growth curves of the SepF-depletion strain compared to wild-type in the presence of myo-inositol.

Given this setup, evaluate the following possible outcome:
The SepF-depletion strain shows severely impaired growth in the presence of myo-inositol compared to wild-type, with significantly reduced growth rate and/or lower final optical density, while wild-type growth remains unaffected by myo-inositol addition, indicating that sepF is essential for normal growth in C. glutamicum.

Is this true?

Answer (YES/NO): YES